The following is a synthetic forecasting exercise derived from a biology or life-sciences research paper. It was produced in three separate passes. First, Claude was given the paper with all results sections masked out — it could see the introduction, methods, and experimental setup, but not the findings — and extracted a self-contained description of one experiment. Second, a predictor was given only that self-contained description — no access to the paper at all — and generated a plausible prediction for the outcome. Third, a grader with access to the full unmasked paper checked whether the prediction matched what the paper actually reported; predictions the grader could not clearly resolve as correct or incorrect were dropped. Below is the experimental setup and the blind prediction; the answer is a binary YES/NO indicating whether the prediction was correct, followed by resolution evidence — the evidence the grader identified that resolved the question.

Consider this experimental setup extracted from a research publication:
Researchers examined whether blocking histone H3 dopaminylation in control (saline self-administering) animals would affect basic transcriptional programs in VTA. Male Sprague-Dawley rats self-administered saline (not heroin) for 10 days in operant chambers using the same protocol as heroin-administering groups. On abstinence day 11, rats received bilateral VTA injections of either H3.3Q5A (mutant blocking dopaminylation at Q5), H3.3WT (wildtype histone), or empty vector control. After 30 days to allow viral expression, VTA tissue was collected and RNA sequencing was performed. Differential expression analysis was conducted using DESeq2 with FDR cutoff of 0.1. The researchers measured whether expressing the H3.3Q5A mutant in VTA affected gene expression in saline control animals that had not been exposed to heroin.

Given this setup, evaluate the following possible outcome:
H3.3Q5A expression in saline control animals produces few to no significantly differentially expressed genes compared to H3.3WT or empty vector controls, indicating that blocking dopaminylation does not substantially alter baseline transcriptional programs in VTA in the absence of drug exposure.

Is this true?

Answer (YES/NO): YES